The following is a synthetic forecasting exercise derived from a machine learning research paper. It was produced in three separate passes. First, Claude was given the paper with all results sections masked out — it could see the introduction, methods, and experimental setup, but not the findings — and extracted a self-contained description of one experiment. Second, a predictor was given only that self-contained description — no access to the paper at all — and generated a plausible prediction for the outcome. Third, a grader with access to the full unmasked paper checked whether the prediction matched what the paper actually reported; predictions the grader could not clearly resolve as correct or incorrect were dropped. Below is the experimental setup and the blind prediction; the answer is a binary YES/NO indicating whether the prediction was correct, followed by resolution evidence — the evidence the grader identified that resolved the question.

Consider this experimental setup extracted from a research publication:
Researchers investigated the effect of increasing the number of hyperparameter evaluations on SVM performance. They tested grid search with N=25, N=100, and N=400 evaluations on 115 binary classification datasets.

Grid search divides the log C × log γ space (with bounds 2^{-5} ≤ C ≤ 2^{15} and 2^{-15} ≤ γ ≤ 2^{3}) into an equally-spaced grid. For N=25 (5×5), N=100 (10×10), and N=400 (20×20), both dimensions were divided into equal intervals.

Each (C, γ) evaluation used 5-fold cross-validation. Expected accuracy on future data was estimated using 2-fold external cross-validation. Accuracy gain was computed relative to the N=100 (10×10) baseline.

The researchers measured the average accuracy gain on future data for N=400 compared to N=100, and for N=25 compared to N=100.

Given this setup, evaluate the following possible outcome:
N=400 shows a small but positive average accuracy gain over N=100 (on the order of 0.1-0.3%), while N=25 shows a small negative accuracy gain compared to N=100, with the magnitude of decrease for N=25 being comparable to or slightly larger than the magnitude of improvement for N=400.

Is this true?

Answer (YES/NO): NO